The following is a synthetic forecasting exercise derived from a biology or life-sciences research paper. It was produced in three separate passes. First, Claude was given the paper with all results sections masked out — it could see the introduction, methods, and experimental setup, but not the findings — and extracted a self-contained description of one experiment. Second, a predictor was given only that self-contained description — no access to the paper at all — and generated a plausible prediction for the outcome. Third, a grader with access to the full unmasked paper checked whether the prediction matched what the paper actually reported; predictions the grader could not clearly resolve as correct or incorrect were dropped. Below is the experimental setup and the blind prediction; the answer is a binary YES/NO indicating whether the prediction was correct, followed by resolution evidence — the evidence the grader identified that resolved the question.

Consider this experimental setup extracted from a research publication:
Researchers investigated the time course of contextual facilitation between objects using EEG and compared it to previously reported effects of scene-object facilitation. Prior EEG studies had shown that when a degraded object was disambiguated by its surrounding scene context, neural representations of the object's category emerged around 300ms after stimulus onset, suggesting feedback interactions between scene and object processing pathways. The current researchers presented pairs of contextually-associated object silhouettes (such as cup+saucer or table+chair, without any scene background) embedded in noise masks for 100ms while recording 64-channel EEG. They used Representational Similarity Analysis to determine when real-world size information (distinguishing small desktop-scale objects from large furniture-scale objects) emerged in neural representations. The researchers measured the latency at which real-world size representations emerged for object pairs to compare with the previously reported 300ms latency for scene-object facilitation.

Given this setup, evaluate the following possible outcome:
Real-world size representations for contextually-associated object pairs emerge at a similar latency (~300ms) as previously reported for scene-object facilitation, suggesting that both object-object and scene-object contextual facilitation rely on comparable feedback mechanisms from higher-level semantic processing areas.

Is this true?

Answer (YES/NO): NO